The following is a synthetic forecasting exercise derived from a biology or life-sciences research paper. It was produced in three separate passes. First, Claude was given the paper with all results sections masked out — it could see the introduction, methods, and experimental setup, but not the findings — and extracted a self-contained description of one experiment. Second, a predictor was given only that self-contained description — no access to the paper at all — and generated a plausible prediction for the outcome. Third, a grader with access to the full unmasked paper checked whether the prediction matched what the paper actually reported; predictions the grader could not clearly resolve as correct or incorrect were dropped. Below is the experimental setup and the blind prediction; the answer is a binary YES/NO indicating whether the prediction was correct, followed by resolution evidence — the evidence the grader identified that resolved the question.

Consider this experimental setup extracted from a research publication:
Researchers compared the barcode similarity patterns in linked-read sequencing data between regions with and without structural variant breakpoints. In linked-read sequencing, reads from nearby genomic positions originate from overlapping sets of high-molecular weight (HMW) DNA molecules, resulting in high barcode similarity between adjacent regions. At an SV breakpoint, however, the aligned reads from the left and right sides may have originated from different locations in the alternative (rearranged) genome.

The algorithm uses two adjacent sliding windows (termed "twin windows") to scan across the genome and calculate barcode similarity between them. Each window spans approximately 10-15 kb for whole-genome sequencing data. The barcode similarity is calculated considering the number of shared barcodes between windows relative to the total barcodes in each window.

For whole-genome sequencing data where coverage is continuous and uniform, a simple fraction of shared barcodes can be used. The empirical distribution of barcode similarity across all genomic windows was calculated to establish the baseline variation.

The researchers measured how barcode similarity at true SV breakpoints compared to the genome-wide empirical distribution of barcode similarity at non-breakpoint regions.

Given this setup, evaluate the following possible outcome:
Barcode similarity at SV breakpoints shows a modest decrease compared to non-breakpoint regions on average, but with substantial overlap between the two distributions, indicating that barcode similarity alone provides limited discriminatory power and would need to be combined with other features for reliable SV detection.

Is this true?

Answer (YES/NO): NO